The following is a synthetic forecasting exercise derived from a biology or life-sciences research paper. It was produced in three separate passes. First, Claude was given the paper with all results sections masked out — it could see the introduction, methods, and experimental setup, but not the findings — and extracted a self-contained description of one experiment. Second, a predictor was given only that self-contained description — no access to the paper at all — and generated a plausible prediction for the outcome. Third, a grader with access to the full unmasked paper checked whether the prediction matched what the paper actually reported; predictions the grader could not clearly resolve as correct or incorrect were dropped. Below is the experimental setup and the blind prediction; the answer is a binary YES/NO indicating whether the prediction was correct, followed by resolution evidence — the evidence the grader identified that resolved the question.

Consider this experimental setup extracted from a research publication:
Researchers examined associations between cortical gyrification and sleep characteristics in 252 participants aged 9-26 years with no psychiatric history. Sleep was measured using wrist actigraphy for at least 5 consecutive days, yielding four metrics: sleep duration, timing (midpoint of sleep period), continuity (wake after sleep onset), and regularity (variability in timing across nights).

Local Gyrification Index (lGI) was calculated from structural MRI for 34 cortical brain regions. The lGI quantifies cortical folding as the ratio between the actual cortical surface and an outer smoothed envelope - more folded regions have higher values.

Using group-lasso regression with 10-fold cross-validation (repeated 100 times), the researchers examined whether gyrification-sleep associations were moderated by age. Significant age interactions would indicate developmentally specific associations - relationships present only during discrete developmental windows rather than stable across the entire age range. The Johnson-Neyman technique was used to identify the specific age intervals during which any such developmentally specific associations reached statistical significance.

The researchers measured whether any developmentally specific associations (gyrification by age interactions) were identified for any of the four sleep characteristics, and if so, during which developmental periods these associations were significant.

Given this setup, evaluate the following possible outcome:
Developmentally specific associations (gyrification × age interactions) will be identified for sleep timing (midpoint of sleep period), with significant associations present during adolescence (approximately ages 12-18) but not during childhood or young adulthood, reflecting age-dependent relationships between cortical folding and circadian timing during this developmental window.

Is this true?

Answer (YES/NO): NO